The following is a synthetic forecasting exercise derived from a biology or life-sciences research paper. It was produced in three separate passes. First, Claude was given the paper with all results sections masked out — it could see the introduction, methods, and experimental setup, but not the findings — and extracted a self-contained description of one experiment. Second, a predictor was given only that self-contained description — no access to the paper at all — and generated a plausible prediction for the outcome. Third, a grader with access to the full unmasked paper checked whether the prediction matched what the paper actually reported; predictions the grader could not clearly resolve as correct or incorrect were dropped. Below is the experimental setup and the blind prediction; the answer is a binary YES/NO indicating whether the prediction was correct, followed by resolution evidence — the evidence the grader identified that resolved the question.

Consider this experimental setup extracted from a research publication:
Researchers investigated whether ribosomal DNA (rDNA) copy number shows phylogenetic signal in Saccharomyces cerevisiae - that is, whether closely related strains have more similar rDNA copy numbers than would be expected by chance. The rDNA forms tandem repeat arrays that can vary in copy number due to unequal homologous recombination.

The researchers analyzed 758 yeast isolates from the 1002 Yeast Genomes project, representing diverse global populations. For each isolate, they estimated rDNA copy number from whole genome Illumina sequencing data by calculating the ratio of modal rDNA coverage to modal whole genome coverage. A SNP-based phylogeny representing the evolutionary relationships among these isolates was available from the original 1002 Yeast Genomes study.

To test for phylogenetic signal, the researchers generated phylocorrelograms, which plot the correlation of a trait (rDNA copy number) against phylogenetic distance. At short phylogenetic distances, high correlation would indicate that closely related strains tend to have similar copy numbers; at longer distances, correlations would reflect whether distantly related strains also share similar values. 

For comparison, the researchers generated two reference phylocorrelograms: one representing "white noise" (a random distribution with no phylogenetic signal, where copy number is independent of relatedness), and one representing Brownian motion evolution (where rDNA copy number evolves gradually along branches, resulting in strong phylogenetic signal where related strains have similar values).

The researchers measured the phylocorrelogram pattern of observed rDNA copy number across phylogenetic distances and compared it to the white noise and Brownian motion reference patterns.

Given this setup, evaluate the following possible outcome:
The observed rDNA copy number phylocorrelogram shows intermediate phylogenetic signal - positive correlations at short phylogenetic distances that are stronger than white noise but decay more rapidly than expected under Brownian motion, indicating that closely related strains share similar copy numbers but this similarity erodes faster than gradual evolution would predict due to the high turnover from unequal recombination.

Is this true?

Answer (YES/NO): YES